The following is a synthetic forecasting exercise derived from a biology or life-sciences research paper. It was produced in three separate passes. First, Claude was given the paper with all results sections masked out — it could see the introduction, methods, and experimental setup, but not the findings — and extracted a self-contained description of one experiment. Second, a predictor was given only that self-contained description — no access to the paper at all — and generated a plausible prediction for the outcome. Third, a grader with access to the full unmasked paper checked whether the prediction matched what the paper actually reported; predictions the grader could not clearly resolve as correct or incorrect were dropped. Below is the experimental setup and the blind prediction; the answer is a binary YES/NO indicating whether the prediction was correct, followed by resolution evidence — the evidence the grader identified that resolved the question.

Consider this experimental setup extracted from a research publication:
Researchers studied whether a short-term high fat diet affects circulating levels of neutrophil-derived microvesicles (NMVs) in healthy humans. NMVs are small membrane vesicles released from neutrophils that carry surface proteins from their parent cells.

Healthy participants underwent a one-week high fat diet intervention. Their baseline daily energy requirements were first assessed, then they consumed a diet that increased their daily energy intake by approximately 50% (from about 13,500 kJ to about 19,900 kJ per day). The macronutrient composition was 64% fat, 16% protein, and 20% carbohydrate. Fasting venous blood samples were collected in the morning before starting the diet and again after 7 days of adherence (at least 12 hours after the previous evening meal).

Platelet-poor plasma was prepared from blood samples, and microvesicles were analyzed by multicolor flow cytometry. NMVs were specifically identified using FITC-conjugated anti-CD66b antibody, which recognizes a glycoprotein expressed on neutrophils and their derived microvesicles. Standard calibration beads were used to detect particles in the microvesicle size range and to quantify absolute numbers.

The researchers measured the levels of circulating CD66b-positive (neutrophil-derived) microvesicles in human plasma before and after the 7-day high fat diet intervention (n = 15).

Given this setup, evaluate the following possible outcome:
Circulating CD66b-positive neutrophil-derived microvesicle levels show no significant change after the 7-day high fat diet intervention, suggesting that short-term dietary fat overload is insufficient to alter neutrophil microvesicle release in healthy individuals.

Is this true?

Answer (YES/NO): NO